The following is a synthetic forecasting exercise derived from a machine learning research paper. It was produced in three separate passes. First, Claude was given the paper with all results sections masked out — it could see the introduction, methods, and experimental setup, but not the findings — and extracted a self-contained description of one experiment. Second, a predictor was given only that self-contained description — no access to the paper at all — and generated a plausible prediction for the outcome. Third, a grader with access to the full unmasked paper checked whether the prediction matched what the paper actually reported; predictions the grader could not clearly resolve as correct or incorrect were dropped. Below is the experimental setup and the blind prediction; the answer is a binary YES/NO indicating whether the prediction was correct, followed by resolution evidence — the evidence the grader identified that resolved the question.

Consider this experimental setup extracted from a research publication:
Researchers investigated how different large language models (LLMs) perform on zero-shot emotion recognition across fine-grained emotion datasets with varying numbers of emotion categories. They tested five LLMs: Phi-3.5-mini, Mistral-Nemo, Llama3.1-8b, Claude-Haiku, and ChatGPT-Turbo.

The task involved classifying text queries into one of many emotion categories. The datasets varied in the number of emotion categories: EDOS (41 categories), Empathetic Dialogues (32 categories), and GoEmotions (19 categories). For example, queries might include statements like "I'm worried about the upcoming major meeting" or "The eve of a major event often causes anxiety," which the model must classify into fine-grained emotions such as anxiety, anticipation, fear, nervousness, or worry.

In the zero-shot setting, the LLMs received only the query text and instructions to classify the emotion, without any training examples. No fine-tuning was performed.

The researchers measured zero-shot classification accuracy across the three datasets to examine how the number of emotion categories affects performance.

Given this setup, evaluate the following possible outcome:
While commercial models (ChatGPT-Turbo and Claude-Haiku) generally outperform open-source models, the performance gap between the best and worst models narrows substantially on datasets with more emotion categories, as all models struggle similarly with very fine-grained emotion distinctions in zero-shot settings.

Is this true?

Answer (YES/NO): NO